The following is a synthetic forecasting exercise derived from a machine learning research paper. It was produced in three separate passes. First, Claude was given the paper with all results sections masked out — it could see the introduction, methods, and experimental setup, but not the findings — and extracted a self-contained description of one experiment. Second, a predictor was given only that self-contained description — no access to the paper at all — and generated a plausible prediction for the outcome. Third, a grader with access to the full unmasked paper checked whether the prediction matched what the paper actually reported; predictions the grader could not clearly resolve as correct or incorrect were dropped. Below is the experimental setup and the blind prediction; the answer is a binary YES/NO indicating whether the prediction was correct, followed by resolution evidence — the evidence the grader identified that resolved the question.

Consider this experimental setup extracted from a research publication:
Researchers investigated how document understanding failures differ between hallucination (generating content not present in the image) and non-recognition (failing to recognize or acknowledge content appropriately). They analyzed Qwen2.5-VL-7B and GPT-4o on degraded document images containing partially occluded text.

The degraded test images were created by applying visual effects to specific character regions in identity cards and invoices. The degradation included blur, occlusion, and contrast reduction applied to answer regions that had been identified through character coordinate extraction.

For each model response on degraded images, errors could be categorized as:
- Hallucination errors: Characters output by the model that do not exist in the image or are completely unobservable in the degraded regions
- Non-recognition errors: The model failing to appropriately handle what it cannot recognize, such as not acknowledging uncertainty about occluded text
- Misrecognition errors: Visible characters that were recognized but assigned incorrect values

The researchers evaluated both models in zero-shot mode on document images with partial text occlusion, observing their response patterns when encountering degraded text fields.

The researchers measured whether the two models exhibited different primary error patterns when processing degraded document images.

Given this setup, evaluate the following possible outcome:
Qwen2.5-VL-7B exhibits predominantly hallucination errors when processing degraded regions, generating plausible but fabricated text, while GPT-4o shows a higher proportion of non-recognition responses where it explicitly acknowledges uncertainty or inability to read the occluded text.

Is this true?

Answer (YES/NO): NO